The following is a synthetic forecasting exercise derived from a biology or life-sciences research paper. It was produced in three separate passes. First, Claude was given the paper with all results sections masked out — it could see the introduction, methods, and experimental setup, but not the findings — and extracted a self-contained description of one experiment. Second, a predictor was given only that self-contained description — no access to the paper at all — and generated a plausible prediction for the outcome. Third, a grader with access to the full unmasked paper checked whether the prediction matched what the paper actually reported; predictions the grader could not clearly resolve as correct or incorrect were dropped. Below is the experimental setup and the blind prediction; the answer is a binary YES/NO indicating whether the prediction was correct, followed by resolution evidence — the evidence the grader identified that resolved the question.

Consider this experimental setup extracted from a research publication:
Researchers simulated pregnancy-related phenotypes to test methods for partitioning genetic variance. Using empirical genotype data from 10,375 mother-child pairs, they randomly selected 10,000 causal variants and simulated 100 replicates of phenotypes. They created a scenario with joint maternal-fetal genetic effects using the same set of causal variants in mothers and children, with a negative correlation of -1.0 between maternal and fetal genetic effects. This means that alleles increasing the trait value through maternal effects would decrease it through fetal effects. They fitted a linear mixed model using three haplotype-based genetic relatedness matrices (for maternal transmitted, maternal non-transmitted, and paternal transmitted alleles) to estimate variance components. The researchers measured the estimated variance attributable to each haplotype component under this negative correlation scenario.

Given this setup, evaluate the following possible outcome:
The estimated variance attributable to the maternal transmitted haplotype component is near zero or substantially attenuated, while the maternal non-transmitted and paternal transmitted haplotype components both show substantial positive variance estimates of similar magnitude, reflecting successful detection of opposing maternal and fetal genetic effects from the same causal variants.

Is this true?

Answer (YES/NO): YES